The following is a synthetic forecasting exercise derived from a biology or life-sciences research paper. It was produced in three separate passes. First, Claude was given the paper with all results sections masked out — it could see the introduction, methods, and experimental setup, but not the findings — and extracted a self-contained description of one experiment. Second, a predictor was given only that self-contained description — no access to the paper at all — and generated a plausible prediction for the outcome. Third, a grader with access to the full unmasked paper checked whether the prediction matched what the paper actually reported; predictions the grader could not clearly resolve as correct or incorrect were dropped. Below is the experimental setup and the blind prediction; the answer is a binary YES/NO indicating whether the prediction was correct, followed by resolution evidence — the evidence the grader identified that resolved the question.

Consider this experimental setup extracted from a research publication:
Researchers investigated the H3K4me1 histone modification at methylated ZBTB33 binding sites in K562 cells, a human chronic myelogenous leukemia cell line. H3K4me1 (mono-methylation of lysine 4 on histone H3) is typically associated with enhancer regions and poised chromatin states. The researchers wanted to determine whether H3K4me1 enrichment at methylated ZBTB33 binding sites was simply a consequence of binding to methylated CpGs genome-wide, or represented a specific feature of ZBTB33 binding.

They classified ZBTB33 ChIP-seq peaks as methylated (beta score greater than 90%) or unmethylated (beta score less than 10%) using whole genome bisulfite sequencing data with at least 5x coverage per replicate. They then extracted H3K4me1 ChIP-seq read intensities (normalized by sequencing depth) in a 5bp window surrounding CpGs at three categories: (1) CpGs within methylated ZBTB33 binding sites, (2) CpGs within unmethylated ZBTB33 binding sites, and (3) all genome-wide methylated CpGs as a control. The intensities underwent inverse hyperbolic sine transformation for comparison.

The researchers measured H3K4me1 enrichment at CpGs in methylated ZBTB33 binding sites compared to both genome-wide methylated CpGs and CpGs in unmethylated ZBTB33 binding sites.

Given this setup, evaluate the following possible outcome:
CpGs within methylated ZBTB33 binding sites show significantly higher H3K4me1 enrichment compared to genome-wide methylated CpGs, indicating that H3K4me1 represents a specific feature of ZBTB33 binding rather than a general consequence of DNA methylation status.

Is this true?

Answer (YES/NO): YES